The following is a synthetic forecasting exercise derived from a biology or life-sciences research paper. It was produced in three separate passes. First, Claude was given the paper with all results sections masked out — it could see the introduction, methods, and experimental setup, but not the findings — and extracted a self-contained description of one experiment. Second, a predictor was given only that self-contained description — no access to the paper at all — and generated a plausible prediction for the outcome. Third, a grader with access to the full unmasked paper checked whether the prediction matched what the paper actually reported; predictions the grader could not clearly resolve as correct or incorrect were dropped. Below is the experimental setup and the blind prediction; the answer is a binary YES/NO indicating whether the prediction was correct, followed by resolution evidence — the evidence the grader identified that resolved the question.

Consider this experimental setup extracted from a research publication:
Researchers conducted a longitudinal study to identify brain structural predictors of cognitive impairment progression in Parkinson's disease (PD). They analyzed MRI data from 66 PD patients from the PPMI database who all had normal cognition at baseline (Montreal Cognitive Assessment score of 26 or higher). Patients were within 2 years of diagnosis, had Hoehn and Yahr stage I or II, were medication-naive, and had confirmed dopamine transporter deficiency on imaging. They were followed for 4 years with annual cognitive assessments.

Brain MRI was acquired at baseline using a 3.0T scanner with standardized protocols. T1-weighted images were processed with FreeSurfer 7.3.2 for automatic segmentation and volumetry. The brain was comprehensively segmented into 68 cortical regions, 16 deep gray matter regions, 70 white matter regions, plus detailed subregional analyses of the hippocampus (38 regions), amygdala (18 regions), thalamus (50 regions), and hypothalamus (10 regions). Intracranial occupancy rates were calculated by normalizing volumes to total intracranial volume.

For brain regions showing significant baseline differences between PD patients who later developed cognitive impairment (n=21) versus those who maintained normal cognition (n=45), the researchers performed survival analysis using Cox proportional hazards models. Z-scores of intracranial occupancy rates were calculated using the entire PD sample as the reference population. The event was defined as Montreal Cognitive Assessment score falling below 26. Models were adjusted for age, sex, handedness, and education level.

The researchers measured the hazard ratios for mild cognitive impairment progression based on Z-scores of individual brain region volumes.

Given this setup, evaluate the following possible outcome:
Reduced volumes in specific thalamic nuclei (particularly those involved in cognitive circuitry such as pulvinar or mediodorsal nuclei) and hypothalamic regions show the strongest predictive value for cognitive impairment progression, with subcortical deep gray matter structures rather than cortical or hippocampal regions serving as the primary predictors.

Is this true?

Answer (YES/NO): NO